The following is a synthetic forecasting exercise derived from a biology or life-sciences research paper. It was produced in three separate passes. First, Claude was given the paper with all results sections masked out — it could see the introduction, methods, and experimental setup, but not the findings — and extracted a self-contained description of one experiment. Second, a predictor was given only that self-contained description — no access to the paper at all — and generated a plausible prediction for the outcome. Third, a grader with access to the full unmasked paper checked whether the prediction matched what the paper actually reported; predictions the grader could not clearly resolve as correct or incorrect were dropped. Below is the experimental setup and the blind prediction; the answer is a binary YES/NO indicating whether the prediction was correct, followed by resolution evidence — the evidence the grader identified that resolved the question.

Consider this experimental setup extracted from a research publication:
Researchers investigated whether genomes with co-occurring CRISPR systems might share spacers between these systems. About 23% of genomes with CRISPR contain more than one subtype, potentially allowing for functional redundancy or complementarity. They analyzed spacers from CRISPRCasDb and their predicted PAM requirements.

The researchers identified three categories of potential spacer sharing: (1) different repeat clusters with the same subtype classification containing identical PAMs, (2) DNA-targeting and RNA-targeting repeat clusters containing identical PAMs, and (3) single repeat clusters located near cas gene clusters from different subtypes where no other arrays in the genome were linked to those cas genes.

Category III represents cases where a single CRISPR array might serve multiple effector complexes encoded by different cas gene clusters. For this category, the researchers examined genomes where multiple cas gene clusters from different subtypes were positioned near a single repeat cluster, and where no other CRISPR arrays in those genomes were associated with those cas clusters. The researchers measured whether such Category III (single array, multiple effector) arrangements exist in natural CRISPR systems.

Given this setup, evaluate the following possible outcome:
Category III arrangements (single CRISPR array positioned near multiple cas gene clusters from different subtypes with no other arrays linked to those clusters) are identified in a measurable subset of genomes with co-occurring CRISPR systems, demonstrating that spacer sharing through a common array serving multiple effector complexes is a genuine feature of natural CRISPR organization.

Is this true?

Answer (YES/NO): YES